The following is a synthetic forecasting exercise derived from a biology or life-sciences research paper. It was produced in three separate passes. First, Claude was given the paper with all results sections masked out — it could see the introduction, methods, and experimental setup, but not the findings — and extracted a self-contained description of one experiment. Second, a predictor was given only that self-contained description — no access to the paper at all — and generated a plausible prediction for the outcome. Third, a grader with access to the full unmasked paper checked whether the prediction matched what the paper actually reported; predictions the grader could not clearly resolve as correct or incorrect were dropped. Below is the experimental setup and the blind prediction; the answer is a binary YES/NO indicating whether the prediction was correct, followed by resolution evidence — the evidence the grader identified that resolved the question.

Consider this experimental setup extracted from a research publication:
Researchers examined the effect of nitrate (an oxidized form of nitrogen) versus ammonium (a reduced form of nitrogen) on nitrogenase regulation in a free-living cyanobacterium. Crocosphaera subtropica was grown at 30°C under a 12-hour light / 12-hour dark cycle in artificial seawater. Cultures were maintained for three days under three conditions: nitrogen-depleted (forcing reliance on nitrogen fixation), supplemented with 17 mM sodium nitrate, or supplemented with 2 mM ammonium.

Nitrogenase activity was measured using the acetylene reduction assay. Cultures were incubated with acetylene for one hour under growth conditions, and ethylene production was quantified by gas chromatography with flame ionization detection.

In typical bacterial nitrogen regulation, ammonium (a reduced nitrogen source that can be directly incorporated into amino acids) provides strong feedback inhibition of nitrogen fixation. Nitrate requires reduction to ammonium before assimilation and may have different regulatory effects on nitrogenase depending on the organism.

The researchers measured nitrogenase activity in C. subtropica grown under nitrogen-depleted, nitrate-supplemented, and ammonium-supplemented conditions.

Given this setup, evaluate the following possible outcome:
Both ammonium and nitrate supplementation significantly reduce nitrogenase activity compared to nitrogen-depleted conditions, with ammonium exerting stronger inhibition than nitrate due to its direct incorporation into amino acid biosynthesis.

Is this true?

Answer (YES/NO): NO